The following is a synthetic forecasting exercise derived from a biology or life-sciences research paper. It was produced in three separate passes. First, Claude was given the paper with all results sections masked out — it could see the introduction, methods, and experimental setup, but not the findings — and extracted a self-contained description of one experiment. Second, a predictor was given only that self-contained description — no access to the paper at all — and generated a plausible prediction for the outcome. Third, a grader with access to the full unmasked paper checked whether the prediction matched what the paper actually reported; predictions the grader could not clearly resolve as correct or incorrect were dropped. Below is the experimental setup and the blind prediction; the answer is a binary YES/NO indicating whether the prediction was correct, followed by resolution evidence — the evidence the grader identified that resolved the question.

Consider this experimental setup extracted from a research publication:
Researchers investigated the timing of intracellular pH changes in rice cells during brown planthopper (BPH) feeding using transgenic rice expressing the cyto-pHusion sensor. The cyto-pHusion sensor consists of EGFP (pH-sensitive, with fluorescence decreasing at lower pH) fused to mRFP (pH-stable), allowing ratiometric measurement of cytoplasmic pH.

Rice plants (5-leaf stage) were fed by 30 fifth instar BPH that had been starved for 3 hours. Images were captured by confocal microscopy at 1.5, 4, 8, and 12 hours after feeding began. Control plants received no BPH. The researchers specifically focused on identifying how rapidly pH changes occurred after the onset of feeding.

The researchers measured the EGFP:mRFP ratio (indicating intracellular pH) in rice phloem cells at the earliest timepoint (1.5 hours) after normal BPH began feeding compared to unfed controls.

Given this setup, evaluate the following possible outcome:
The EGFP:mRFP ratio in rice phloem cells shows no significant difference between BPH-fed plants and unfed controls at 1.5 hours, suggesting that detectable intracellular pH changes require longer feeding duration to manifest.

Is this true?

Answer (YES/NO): YES